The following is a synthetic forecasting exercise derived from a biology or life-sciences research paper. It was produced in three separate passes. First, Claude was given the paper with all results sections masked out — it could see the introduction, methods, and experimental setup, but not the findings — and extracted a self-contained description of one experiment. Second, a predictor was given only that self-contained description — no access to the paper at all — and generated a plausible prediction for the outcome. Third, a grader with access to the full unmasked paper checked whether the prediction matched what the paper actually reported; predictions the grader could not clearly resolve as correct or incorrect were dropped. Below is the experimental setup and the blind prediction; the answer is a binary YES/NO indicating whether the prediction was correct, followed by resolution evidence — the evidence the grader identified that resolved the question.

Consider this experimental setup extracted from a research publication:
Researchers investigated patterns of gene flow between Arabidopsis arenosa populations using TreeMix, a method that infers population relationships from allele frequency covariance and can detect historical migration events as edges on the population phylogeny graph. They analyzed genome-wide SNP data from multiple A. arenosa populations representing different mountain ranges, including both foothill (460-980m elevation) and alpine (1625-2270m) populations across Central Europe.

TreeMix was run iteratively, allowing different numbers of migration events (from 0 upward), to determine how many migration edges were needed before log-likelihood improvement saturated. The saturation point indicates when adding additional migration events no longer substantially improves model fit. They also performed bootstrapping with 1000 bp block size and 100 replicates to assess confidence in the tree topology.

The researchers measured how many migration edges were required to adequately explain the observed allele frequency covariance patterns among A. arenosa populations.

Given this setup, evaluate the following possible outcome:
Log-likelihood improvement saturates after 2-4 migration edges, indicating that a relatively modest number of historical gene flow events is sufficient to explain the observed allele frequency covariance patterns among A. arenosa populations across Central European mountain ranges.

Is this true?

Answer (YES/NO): YES